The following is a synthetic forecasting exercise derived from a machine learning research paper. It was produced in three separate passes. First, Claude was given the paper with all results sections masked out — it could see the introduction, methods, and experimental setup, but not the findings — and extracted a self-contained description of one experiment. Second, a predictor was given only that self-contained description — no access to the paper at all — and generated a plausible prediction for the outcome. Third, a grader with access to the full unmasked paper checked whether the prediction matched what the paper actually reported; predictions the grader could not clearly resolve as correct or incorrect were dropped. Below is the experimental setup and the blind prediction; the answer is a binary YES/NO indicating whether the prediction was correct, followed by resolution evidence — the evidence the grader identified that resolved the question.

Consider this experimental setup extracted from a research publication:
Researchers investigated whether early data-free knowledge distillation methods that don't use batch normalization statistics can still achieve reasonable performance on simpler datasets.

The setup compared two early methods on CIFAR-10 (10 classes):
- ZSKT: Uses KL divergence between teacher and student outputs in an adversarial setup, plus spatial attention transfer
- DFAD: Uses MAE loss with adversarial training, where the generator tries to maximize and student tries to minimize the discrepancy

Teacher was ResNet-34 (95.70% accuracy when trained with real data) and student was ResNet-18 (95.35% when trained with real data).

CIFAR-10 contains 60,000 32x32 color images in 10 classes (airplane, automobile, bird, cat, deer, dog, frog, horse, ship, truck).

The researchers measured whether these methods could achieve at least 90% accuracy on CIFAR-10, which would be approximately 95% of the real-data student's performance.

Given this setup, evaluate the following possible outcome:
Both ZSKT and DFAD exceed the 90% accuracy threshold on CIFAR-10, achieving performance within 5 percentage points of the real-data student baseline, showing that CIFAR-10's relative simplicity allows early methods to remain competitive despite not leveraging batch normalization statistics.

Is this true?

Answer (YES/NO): YES